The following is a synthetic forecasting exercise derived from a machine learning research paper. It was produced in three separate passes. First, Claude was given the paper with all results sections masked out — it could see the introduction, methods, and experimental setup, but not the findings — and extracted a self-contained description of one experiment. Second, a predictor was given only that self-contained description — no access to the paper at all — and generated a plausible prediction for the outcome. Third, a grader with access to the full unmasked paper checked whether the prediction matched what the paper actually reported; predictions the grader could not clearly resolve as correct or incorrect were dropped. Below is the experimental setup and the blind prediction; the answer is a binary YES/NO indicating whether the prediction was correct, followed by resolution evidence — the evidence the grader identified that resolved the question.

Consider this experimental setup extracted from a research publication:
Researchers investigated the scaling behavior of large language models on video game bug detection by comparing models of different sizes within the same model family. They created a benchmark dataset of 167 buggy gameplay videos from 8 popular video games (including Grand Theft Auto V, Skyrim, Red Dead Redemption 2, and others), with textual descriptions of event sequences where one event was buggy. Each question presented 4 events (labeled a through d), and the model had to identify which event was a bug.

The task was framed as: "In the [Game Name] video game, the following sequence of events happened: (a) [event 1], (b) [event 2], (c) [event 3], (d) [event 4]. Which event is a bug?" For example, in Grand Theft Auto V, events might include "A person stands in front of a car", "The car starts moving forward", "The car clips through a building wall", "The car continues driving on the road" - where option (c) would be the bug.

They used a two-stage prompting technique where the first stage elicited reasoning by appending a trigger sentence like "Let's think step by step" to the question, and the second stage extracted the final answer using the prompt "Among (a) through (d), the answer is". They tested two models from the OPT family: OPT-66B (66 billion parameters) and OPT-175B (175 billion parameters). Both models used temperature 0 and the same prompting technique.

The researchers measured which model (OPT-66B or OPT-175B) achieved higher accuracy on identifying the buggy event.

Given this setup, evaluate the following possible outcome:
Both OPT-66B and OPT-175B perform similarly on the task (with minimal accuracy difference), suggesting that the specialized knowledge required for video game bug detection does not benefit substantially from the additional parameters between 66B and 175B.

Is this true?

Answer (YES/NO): NO